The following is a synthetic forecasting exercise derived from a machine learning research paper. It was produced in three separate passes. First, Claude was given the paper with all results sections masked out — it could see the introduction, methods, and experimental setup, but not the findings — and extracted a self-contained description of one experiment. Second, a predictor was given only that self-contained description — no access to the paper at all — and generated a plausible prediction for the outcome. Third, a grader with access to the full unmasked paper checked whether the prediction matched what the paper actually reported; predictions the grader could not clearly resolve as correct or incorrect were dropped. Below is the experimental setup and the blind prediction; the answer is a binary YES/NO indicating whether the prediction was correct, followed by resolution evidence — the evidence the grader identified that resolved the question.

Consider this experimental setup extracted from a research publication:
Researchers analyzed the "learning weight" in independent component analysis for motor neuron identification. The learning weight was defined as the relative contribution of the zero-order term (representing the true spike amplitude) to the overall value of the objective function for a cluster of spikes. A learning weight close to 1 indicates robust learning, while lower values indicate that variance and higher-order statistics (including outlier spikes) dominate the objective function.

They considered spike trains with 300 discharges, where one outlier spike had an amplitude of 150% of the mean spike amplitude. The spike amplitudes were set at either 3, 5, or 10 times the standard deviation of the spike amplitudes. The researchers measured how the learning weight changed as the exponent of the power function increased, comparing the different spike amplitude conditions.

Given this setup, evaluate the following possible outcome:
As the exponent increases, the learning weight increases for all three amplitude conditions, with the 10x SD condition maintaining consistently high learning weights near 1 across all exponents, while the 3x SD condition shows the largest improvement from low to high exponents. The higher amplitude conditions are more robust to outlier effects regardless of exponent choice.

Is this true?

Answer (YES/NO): NO